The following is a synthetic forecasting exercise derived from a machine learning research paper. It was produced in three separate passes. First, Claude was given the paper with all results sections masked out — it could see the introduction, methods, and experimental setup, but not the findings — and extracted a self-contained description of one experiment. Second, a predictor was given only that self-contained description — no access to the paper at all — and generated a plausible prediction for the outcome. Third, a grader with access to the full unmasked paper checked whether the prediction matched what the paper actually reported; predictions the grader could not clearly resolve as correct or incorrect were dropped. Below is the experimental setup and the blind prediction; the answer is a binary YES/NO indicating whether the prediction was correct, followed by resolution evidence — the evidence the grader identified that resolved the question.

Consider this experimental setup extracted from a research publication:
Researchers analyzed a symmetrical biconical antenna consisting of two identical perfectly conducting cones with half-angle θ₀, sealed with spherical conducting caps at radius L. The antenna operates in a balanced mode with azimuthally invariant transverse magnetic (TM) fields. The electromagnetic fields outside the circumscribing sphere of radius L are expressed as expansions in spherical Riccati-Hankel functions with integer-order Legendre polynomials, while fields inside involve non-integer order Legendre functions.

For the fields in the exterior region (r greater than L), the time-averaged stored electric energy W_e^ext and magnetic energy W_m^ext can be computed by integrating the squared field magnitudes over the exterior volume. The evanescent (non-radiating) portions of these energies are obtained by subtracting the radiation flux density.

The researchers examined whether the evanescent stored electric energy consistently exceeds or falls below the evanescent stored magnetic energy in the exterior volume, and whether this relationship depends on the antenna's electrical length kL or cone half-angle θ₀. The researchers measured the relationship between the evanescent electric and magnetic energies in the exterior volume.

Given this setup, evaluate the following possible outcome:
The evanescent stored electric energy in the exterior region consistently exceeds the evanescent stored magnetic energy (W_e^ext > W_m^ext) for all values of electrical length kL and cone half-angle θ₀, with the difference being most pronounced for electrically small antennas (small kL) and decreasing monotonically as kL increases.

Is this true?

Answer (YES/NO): NO